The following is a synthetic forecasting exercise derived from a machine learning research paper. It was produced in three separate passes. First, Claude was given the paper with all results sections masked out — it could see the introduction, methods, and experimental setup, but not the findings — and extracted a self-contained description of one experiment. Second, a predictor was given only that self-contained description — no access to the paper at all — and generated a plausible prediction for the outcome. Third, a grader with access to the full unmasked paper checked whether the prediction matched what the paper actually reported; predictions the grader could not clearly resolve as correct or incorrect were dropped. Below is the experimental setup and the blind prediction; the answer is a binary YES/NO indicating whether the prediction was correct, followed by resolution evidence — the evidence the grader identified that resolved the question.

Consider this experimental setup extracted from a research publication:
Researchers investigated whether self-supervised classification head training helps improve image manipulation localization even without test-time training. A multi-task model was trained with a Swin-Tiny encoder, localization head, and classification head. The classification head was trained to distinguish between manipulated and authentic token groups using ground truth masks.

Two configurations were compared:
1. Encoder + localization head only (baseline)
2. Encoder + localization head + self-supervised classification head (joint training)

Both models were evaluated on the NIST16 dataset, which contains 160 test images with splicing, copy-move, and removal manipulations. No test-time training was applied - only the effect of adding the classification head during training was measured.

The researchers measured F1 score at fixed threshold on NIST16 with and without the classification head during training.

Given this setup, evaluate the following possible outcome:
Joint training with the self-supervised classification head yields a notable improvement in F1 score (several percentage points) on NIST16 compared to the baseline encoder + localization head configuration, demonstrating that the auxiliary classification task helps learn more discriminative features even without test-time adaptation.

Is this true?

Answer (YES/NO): NO